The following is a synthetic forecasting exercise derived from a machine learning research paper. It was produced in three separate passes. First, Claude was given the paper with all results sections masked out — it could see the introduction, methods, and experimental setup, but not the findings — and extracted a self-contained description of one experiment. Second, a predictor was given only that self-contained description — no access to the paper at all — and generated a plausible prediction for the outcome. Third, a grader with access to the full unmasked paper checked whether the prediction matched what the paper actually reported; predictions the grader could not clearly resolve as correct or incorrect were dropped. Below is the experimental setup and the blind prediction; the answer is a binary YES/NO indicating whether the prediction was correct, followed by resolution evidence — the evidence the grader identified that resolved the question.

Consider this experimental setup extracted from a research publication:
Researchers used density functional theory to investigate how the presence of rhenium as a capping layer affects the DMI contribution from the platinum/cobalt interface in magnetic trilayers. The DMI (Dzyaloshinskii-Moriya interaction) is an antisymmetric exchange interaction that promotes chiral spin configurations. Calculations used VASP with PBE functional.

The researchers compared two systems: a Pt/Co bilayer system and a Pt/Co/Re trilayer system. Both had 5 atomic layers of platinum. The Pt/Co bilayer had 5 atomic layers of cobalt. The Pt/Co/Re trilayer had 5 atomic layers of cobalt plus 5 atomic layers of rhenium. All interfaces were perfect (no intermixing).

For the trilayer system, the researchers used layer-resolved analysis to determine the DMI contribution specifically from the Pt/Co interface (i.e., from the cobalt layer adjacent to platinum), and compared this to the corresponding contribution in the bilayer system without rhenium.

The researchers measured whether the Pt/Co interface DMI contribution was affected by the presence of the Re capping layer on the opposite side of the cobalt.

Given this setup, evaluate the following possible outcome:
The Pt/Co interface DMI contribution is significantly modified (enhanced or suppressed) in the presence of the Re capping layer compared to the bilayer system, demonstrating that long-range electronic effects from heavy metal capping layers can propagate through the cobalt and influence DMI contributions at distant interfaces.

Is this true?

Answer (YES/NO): YES